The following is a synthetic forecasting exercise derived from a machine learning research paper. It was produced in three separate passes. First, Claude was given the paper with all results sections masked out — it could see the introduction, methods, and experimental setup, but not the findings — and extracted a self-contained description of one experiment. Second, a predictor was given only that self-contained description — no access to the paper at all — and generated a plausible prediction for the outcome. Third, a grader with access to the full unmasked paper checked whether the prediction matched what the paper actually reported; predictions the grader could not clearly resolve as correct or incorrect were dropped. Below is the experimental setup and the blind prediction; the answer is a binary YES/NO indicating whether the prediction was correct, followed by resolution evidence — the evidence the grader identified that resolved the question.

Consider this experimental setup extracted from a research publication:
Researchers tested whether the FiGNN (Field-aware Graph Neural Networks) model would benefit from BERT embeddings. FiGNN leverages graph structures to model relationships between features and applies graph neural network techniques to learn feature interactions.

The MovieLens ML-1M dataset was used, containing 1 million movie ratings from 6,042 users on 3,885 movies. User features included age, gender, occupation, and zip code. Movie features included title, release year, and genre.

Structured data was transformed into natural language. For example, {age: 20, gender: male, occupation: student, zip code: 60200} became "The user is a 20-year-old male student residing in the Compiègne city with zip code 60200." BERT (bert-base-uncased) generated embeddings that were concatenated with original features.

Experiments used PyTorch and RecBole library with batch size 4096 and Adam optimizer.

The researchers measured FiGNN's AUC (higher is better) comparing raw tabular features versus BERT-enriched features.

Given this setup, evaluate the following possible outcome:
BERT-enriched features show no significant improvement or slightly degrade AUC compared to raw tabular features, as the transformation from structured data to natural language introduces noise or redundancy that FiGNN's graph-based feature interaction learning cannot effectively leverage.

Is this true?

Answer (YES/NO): YES